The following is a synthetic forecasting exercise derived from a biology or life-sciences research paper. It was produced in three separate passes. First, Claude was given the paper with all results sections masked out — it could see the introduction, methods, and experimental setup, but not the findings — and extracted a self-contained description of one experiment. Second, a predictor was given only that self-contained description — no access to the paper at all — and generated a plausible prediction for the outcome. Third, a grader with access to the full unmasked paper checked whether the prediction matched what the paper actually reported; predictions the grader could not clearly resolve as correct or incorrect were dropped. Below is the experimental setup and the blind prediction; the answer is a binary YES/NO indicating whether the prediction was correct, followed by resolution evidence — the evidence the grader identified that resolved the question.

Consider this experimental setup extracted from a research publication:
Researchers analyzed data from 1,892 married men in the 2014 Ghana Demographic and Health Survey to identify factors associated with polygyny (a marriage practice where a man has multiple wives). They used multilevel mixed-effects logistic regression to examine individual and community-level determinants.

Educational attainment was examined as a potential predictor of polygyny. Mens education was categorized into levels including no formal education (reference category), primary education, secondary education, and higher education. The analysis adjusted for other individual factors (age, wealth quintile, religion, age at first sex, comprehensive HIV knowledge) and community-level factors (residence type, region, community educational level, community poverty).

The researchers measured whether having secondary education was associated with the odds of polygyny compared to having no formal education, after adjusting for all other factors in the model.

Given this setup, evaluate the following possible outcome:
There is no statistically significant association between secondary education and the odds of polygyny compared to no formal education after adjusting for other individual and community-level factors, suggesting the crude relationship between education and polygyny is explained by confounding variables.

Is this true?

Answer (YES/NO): NO